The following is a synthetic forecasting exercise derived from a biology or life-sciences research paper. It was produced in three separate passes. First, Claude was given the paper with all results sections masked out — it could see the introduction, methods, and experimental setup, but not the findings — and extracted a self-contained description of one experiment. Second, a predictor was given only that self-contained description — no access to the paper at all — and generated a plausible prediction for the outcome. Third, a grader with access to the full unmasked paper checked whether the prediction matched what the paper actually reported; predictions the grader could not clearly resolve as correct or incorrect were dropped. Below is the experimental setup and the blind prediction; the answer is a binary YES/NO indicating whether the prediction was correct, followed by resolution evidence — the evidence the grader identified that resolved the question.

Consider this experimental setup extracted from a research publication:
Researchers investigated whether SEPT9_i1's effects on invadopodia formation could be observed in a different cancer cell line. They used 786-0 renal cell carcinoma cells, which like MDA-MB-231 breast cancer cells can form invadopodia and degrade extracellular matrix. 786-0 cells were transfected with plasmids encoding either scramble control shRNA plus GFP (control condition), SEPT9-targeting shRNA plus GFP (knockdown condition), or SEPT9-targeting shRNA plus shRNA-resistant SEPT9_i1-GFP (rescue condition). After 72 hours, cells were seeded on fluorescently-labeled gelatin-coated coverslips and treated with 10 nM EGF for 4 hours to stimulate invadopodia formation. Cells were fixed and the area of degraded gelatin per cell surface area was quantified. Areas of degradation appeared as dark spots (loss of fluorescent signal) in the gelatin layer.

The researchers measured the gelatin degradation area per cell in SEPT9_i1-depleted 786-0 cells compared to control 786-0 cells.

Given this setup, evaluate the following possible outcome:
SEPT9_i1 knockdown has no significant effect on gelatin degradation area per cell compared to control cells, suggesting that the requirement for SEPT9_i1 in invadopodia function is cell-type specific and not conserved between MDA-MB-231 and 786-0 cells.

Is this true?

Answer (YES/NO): NO